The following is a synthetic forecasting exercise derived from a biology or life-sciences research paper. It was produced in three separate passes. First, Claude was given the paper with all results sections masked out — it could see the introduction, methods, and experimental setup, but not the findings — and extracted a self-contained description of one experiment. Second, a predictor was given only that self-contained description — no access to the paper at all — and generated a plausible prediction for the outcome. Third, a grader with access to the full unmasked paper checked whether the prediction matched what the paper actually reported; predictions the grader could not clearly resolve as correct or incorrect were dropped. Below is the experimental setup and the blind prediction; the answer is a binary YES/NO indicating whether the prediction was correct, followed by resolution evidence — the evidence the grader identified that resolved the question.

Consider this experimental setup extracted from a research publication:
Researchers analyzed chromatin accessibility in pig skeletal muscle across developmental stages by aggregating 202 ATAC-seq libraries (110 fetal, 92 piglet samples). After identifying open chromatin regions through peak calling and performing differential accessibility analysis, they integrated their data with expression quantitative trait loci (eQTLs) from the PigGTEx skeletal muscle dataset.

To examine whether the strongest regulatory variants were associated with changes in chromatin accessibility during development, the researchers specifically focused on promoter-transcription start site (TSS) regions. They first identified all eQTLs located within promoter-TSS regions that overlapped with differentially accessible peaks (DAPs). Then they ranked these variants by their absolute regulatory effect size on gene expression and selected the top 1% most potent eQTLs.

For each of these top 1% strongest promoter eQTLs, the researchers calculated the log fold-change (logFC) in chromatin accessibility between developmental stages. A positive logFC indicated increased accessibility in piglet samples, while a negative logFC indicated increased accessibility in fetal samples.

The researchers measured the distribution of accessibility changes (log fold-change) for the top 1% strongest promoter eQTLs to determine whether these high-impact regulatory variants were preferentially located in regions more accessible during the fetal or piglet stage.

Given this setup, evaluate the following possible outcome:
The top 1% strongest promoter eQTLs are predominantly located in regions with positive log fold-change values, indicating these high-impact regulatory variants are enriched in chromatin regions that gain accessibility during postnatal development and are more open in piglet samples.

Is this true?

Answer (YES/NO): NO